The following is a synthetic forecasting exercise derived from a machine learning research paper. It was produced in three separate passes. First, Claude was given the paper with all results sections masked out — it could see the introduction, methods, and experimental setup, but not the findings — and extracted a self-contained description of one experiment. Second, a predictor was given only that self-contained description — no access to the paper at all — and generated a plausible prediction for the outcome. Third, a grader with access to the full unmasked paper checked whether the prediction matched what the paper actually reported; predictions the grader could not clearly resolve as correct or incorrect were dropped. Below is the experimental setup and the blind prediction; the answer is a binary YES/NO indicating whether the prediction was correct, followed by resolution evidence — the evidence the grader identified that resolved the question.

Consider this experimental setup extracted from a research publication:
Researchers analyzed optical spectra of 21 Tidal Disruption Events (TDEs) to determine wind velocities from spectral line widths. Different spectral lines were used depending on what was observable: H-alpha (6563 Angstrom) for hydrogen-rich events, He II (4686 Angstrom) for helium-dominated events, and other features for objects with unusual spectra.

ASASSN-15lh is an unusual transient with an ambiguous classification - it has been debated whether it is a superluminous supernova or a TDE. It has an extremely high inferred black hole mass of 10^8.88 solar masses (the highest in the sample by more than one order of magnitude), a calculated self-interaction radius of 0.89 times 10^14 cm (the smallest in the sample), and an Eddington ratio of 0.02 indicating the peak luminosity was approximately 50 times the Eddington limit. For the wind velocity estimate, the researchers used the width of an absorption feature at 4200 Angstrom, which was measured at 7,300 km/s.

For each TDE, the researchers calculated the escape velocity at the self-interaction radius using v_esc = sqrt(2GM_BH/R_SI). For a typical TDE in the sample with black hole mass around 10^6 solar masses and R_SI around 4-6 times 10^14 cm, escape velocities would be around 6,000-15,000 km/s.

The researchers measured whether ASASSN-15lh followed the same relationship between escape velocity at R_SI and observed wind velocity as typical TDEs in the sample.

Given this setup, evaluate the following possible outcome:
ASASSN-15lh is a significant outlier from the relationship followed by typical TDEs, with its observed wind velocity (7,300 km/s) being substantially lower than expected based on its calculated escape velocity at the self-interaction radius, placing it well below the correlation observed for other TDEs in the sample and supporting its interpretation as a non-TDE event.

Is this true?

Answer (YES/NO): YES